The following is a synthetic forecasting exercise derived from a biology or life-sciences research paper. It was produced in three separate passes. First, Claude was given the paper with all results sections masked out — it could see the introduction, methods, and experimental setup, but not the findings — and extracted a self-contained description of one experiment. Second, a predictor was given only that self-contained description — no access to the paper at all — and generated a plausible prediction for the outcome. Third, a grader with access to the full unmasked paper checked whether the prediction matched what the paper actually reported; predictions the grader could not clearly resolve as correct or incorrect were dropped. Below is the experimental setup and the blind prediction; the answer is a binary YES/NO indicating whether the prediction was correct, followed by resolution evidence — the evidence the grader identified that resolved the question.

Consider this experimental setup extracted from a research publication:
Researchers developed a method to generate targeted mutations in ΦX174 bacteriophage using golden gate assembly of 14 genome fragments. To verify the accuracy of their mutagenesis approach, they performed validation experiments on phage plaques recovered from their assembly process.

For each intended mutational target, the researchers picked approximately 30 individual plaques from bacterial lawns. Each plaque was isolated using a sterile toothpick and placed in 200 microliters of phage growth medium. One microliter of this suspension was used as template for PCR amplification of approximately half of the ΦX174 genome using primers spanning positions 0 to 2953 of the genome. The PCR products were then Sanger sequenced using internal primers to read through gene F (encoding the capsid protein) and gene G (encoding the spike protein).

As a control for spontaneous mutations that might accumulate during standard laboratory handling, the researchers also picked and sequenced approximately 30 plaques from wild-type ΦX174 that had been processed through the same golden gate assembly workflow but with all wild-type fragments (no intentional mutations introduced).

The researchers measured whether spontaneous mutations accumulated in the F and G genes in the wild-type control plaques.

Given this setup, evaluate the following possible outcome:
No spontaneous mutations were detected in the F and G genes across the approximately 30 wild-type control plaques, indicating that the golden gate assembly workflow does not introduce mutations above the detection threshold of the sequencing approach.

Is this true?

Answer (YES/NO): YES